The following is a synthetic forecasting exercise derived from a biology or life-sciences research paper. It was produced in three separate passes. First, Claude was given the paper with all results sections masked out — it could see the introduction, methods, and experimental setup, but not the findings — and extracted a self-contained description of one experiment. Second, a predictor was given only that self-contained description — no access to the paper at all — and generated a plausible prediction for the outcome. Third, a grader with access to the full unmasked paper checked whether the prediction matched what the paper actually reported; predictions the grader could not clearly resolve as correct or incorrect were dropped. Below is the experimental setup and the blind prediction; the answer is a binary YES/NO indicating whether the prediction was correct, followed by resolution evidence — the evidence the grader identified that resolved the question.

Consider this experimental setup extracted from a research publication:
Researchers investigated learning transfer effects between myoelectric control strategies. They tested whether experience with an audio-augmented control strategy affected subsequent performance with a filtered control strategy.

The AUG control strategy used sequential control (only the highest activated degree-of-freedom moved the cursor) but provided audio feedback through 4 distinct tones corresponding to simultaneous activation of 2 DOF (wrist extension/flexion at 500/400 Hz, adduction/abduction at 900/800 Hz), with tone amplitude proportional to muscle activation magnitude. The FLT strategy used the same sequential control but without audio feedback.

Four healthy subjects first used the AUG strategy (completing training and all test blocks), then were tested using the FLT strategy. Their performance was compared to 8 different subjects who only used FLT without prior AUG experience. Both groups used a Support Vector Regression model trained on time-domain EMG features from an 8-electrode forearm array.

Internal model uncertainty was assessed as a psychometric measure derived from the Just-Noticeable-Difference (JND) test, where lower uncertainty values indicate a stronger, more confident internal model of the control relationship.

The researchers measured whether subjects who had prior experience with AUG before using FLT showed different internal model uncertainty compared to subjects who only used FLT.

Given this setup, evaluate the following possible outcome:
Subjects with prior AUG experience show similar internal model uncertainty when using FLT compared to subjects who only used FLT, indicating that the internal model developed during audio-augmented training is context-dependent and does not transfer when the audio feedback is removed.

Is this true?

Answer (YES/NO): NO